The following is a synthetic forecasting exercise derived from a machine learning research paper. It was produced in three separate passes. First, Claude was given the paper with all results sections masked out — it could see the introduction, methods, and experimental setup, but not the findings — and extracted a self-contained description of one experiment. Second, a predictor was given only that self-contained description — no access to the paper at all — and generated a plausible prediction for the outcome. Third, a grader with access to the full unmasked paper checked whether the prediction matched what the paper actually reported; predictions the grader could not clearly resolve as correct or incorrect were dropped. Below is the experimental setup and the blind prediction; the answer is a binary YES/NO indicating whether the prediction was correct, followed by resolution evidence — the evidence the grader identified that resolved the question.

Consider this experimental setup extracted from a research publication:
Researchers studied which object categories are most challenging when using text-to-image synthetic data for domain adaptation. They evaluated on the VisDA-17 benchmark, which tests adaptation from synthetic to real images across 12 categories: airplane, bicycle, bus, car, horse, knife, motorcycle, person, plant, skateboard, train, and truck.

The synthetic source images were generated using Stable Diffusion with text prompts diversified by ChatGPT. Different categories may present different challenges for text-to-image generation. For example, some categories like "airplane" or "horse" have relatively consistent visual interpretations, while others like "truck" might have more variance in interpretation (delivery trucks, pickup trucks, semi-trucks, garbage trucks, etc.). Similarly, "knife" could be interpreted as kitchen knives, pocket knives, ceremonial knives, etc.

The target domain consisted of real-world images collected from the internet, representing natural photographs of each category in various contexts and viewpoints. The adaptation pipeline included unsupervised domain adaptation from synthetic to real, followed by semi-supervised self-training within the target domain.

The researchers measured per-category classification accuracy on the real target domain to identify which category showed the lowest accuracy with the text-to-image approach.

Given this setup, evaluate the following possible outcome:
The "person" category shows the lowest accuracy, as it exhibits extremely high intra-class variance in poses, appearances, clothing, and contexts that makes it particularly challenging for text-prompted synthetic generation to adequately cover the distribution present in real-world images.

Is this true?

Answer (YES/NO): NO